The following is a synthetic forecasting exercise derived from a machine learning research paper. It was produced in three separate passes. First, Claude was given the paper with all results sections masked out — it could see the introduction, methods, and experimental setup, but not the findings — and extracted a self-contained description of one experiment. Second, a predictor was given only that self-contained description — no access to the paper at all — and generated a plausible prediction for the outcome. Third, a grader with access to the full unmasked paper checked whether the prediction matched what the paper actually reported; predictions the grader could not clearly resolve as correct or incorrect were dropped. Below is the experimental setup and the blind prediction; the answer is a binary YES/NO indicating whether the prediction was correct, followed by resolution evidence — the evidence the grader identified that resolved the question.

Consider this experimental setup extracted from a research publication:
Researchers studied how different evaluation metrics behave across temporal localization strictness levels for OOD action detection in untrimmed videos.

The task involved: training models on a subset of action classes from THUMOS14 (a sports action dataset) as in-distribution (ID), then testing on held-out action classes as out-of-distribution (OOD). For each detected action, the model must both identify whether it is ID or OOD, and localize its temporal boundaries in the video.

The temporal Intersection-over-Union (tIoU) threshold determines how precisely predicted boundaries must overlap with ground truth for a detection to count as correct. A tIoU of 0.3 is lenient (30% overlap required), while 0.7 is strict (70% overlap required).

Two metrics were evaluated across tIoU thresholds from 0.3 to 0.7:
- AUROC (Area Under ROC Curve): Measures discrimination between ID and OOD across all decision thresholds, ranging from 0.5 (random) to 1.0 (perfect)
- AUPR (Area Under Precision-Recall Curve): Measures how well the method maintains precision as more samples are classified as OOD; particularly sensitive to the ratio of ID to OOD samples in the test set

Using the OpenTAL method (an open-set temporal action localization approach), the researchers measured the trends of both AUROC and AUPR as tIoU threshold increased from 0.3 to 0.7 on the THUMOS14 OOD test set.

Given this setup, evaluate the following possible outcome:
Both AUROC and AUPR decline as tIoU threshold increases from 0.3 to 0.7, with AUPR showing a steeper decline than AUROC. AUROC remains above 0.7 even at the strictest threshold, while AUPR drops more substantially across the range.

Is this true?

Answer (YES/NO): NO